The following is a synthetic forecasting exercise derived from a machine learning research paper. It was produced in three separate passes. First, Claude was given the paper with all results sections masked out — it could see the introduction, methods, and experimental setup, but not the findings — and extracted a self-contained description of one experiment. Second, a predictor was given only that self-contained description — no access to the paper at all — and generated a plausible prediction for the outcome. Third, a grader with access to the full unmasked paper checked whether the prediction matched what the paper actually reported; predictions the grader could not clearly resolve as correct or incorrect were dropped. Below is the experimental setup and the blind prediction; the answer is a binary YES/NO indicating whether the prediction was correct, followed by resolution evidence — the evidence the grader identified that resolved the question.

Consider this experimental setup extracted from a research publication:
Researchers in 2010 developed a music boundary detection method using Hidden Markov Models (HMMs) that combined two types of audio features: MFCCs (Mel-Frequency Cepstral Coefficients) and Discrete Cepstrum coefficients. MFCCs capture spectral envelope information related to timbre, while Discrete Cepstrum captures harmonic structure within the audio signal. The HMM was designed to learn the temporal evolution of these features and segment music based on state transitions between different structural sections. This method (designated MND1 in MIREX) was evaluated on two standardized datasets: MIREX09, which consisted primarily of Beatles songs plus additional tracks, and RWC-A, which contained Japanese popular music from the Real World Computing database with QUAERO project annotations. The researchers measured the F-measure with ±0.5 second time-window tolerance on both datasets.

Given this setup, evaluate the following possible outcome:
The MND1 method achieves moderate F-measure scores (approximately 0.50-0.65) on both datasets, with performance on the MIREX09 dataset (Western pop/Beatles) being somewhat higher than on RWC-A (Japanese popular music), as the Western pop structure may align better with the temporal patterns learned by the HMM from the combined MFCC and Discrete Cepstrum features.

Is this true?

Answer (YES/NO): NO